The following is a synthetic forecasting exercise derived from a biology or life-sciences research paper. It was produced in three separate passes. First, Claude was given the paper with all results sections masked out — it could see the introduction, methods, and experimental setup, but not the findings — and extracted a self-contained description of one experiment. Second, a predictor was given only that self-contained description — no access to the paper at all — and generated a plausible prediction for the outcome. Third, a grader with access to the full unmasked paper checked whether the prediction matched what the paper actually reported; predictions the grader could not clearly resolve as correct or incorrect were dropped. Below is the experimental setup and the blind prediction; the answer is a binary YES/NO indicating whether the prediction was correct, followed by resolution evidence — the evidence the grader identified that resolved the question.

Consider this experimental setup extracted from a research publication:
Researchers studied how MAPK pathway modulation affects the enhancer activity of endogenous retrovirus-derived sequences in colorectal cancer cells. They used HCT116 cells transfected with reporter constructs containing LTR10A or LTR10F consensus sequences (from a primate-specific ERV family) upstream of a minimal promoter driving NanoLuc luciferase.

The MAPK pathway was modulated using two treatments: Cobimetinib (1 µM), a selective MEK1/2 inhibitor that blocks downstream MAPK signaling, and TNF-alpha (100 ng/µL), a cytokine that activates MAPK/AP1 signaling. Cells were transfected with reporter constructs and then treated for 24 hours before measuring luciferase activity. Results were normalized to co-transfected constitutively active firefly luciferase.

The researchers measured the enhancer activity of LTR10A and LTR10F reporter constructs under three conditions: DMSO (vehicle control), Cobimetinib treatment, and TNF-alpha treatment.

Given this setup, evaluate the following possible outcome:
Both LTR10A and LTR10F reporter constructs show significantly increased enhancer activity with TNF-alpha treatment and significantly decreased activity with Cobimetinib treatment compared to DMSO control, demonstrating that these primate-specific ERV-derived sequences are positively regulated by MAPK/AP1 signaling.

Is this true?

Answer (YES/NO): YES